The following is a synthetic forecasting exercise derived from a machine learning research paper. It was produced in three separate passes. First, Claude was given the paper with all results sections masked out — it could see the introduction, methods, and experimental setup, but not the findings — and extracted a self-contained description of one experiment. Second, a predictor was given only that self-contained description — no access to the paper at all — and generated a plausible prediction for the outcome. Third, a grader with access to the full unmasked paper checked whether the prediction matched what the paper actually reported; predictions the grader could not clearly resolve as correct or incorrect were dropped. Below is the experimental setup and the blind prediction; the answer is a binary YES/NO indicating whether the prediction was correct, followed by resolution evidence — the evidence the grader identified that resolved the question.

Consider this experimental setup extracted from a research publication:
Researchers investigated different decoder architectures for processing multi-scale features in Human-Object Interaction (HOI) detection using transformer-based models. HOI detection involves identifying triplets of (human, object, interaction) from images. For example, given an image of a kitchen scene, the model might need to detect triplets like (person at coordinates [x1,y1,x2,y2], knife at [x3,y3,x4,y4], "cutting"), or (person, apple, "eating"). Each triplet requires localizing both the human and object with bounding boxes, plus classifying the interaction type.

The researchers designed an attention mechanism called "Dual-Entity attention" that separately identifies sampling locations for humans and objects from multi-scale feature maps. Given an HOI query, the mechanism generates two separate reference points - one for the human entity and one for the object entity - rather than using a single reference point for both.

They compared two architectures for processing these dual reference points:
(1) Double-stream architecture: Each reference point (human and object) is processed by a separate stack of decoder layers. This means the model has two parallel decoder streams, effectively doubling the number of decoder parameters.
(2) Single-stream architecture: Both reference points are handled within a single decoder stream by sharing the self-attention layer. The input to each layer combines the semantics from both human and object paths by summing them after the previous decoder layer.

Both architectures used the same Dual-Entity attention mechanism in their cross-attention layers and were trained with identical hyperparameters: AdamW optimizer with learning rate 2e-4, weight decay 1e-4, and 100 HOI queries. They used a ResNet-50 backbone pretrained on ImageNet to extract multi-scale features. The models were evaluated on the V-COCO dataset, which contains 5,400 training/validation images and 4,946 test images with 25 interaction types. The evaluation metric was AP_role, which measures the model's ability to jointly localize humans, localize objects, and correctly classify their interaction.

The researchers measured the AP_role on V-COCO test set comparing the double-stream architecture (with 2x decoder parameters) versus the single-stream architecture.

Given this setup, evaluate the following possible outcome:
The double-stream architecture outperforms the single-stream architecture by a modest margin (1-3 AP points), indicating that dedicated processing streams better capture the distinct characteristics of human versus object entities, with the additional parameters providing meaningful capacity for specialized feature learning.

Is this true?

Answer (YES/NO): NO